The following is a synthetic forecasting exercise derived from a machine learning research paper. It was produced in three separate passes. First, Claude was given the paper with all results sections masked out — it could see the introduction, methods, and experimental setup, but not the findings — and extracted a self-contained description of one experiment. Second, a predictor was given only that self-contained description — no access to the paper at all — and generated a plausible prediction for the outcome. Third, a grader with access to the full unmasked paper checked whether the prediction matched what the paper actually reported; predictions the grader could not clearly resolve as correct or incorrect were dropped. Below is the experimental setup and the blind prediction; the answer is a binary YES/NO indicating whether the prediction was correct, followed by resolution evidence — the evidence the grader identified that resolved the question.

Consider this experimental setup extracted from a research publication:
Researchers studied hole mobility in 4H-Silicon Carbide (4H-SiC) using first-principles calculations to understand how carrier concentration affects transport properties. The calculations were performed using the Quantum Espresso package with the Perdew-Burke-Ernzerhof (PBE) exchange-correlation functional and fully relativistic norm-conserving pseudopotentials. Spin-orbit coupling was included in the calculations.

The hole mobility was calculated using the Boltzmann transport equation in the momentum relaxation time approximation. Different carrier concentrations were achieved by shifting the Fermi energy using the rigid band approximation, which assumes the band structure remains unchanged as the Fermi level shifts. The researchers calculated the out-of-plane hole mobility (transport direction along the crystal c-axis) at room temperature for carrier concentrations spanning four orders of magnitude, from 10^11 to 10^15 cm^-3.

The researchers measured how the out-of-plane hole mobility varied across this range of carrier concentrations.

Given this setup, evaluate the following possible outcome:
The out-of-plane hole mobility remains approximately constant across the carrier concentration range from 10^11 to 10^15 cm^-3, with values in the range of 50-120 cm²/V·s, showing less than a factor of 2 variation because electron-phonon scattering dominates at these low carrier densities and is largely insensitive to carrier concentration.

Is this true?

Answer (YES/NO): YES